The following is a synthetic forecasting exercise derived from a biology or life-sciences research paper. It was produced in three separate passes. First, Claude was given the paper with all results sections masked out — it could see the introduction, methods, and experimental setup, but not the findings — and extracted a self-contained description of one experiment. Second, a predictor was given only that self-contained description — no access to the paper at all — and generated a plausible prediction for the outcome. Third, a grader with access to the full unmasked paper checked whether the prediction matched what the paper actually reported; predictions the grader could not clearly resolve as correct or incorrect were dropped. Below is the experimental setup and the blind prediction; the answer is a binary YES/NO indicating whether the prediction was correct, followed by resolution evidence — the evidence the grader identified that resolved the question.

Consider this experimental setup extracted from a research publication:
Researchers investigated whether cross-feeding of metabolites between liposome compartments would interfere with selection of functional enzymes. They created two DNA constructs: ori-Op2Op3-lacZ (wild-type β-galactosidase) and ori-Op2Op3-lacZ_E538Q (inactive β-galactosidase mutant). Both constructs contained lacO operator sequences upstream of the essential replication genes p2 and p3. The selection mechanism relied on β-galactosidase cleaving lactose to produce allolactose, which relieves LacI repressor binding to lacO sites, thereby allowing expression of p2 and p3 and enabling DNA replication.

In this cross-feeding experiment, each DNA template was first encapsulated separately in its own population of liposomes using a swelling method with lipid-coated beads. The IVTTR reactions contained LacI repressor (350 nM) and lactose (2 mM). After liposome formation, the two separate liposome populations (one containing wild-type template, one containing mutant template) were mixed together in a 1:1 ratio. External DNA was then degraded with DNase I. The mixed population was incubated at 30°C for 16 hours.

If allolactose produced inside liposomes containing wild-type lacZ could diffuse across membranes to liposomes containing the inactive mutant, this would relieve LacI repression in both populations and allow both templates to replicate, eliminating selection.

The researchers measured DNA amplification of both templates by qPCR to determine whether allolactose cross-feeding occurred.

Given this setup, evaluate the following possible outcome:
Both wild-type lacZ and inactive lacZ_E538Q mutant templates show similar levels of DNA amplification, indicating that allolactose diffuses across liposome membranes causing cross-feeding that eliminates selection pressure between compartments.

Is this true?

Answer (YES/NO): NO